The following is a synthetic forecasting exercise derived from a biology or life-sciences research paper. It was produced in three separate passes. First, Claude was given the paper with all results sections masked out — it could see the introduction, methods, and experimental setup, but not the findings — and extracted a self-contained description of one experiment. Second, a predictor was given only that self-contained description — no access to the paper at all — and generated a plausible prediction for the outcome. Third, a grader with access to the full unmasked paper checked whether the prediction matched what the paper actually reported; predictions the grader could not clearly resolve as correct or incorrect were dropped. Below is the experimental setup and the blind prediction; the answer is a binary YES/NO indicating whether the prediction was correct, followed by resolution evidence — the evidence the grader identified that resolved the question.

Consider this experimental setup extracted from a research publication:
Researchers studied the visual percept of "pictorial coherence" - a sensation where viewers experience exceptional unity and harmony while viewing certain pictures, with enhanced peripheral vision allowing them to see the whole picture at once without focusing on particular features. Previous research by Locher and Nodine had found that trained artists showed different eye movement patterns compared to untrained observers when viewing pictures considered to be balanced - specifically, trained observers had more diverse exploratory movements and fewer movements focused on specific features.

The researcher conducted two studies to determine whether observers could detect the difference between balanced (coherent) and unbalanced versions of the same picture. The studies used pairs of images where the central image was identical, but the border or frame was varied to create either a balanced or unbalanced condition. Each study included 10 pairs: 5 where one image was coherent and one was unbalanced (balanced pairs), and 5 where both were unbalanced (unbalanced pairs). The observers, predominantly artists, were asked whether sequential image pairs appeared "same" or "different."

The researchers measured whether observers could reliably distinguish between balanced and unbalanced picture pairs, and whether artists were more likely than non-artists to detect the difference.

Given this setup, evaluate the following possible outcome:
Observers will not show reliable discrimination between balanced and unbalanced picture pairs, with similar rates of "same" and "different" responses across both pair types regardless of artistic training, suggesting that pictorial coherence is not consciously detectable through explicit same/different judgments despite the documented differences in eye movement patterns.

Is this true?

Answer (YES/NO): NO